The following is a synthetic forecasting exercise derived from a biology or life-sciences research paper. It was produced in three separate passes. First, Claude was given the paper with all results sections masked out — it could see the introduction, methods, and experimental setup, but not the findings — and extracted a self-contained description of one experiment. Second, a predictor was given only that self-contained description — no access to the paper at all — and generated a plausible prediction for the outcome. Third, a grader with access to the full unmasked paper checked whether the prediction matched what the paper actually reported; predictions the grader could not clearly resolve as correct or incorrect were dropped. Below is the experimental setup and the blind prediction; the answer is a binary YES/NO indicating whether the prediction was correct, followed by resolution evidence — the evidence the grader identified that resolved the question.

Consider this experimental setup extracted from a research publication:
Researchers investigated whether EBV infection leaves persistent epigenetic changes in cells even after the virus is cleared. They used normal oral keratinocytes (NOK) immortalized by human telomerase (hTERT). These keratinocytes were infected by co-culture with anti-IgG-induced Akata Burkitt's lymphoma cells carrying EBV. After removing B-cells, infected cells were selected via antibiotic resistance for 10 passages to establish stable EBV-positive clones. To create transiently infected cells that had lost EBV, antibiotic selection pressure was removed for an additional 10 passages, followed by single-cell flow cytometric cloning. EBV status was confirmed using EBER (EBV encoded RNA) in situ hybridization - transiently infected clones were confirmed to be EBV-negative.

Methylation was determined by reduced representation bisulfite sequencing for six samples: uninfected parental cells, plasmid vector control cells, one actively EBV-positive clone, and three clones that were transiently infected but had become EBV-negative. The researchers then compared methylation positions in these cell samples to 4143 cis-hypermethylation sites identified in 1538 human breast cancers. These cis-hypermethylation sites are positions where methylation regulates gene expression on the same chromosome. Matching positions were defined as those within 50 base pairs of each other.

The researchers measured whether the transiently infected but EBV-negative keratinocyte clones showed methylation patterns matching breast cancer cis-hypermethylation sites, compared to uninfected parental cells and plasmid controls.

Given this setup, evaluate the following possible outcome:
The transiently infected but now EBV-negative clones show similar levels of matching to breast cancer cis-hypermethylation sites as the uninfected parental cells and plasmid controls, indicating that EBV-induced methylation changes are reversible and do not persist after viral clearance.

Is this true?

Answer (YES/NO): NO